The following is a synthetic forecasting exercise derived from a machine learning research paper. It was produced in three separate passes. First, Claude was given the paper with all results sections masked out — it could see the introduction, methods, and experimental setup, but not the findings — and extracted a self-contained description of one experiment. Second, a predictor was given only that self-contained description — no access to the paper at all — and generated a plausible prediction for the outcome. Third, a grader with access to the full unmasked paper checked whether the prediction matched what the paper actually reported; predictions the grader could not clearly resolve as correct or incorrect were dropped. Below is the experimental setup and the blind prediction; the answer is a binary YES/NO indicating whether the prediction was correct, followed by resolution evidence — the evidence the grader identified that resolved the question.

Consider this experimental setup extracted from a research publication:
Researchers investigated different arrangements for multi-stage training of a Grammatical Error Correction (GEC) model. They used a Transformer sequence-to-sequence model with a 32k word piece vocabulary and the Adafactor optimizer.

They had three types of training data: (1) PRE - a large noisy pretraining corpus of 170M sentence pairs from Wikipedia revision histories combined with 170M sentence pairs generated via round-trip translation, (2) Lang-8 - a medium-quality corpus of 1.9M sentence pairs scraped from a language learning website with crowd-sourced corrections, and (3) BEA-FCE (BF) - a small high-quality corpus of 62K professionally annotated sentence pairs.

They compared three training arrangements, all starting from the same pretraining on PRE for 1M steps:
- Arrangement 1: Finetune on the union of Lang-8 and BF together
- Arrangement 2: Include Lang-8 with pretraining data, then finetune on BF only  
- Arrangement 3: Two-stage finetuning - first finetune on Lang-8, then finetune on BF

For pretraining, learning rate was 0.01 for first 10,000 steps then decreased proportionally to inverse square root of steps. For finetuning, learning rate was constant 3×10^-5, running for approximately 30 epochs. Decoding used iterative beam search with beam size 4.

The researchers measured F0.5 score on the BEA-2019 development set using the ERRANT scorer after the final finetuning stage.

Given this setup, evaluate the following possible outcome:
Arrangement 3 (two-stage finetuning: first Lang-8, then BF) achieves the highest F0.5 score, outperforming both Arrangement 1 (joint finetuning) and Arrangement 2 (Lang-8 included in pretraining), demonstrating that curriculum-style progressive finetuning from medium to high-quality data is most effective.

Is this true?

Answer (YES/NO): YES